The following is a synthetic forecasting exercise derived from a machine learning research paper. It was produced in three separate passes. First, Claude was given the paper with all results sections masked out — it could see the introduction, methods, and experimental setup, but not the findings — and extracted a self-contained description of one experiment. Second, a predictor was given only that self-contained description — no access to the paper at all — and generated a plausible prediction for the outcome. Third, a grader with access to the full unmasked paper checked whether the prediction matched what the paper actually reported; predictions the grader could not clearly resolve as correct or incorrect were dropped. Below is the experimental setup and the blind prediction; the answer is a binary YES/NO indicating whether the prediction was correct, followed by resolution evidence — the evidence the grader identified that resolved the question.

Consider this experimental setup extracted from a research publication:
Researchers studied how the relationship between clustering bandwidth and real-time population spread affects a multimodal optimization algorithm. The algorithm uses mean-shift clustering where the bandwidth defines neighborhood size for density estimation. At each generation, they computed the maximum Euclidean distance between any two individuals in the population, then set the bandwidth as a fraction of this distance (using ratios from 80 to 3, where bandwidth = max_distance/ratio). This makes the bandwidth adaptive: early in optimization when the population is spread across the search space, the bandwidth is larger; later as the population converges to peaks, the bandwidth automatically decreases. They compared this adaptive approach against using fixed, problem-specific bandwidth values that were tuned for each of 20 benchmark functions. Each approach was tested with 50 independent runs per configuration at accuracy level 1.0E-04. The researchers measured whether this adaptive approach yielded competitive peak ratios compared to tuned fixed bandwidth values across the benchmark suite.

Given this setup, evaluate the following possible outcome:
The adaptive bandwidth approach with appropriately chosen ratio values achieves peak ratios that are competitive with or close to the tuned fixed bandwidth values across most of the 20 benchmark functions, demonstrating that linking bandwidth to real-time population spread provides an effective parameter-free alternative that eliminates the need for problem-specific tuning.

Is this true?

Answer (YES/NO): YES